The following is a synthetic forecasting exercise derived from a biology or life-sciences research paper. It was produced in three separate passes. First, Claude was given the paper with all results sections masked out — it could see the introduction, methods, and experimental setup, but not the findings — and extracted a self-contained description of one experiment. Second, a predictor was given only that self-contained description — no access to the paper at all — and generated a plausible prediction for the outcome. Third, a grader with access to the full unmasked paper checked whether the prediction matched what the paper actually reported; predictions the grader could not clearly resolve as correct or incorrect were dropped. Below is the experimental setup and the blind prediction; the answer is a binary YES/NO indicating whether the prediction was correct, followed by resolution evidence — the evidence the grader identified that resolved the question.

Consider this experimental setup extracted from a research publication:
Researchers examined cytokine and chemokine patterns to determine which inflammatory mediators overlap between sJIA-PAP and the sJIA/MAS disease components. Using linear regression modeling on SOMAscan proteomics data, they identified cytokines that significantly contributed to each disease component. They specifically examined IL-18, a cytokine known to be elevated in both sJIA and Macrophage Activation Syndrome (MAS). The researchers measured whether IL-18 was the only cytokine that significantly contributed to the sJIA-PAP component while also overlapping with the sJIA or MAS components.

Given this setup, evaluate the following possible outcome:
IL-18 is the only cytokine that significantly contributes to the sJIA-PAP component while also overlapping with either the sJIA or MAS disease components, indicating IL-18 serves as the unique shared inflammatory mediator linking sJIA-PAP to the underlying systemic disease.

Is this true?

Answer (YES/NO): YES